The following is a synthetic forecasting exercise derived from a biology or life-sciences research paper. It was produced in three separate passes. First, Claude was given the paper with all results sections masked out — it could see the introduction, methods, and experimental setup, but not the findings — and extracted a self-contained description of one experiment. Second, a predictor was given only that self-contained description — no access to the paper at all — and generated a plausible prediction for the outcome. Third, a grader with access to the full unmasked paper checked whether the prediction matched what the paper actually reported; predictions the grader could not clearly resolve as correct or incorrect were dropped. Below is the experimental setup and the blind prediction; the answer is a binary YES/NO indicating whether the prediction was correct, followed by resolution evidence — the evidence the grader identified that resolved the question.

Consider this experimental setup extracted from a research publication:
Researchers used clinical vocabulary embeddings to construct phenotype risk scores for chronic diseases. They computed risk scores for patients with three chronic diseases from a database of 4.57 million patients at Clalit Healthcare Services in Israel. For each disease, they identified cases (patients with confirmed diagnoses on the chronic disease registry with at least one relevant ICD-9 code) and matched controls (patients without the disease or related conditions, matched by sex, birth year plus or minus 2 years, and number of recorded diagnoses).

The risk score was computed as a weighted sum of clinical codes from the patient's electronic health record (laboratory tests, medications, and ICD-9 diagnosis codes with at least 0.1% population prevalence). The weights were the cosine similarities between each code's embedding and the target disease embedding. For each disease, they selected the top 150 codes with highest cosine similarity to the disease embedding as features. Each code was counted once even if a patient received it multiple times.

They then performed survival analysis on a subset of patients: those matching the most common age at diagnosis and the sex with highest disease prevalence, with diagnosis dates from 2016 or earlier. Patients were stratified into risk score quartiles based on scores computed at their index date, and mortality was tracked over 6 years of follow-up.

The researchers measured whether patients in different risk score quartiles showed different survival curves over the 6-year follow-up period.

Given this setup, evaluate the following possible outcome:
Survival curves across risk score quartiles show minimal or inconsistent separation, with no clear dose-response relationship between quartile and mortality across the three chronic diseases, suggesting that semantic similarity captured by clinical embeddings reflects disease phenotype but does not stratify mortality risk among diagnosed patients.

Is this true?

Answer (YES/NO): NO